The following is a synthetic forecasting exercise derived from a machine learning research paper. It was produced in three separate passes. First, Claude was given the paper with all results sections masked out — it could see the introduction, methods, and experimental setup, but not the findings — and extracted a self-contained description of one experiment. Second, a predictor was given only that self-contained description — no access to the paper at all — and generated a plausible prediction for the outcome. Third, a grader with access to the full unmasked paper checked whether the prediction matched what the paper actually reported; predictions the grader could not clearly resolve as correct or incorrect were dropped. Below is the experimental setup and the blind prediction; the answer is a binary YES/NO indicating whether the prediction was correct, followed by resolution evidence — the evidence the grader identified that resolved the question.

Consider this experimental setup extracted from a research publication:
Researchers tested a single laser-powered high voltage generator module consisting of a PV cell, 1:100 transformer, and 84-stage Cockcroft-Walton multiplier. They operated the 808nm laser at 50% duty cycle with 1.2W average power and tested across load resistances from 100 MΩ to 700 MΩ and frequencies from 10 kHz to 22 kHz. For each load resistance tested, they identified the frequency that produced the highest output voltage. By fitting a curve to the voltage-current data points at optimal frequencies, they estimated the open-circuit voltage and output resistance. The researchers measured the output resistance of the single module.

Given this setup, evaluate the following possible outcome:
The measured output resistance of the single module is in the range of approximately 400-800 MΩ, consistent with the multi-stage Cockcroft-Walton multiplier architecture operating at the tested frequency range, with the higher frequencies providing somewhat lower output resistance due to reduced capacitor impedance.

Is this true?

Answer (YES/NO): NO